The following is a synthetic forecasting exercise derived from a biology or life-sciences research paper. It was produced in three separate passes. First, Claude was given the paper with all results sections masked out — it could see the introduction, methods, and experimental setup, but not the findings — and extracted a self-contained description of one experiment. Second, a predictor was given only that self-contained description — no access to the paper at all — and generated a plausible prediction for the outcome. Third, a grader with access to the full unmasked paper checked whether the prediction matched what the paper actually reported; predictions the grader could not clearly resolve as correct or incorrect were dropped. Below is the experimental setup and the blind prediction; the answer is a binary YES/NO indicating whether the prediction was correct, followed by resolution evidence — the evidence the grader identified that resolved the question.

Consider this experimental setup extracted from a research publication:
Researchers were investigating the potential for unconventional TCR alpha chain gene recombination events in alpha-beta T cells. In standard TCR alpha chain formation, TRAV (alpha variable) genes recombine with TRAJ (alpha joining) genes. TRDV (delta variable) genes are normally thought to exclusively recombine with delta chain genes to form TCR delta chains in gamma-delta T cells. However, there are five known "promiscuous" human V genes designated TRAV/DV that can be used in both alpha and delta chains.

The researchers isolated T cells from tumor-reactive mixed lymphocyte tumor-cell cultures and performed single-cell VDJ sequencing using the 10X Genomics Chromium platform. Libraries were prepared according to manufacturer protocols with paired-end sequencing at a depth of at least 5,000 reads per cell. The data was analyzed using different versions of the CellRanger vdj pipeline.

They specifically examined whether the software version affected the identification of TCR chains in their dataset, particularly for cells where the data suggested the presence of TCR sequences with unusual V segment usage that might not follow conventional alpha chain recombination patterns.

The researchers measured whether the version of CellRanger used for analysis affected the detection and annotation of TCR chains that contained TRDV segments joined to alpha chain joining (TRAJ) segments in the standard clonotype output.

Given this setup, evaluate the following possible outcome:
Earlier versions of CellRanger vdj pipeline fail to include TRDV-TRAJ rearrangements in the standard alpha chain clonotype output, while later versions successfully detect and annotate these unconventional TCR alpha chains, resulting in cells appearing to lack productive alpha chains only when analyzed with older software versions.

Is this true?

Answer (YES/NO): NO